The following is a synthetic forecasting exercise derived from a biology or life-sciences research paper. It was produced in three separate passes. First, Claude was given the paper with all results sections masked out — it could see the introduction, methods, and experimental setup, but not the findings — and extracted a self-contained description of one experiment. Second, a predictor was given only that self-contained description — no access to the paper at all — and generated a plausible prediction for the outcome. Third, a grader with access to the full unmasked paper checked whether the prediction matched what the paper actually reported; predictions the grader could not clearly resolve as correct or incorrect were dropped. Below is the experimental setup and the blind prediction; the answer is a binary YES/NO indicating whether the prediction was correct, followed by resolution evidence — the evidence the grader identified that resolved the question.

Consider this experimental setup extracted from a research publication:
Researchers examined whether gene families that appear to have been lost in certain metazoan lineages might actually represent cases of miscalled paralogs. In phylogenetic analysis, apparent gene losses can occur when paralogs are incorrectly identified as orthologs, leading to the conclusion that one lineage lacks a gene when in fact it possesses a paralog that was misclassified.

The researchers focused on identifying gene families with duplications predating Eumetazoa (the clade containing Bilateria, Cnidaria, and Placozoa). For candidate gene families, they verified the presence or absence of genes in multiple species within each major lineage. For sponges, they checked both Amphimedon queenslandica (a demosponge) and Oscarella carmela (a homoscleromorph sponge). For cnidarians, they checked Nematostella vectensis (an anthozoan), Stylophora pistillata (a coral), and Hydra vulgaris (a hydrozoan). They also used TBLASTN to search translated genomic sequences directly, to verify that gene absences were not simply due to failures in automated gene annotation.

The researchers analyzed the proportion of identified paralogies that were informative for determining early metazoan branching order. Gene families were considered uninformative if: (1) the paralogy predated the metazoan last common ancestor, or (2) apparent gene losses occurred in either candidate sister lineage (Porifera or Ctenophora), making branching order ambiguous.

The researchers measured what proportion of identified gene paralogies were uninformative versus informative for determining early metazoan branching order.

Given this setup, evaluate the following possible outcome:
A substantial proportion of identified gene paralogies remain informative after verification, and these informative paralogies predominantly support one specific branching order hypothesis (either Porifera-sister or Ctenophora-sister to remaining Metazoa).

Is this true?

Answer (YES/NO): NO